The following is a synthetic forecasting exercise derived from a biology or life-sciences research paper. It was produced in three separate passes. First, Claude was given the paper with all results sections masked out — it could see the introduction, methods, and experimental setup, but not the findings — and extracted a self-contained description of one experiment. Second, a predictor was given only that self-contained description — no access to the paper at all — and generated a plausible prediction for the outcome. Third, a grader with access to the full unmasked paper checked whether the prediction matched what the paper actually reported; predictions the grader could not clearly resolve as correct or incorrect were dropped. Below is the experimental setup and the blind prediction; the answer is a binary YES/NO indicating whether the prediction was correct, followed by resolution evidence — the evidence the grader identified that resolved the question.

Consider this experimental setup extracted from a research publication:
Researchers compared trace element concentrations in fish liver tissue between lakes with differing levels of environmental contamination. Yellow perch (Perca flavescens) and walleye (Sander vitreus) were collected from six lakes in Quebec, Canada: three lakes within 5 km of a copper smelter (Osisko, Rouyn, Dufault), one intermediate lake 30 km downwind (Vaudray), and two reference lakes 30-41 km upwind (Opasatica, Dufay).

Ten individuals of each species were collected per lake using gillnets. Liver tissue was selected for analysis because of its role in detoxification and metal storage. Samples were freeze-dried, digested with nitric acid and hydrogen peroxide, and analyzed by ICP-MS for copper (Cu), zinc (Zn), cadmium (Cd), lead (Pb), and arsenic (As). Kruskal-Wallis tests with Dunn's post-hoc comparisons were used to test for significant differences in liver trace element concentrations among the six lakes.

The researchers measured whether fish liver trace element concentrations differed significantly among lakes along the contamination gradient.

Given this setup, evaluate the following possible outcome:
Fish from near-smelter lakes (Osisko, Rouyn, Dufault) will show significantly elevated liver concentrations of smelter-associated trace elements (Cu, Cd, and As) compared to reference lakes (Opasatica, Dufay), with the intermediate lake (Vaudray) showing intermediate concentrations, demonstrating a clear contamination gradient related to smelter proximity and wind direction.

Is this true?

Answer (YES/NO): NO